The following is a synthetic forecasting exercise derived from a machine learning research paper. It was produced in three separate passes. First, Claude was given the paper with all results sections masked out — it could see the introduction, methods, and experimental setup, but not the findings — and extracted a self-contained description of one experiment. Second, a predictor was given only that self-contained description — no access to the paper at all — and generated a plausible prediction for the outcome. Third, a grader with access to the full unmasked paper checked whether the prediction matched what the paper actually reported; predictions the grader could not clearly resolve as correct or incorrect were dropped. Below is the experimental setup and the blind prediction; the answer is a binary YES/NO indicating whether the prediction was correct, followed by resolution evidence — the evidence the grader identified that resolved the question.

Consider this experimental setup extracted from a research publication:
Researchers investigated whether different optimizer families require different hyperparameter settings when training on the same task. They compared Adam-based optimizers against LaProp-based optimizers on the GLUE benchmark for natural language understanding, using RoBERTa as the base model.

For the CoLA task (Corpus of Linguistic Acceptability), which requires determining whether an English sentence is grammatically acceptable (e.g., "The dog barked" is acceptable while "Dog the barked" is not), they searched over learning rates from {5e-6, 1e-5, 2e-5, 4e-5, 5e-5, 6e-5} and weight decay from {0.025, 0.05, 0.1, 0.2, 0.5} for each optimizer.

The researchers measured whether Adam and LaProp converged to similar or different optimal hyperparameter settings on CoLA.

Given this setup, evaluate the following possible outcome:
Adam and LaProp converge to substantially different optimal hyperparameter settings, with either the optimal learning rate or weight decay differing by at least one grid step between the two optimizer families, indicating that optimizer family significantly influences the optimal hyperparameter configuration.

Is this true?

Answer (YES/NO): YES